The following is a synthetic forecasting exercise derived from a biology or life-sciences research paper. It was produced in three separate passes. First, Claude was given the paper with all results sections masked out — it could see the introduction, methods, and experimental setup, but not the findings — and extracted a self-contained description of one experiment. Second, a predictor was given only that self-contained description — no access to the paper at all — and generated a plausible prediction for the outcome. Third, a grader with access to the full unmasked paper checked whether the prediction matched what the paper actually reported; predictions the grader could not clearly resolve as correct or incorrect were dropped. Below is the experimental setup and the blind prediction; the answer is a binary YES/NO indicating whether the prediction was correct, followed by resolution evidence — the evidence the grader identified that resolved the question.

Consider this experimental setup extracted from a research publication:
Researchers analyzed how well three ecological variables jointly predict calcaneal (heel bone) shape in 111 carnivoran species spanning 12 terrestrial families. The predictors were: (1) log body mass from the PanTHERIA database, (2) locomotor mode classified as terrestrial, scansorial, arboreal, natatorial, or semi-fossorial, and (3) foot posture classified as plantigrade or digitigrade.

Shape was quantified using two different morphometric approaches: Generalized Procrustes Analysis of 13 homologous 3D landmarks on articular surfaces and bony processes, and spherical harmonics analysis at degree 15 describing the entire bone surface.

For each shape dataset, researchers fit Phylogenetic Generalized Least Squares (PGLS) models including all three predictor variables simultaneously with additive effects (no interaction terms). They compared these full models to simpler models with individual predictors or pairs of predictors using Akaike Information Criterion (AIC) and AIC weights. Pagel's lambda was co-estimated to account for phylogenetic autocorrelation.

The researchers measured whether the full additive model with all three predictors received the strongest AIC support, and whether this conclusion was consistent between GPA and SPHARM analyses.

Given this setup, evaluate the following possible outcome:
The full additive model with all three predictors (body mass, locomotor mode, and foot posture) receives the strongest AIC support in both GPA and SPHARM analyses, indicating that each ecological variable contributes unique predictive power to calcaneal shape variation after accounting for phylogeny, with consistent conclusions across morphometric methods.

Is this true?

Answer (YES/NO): NO